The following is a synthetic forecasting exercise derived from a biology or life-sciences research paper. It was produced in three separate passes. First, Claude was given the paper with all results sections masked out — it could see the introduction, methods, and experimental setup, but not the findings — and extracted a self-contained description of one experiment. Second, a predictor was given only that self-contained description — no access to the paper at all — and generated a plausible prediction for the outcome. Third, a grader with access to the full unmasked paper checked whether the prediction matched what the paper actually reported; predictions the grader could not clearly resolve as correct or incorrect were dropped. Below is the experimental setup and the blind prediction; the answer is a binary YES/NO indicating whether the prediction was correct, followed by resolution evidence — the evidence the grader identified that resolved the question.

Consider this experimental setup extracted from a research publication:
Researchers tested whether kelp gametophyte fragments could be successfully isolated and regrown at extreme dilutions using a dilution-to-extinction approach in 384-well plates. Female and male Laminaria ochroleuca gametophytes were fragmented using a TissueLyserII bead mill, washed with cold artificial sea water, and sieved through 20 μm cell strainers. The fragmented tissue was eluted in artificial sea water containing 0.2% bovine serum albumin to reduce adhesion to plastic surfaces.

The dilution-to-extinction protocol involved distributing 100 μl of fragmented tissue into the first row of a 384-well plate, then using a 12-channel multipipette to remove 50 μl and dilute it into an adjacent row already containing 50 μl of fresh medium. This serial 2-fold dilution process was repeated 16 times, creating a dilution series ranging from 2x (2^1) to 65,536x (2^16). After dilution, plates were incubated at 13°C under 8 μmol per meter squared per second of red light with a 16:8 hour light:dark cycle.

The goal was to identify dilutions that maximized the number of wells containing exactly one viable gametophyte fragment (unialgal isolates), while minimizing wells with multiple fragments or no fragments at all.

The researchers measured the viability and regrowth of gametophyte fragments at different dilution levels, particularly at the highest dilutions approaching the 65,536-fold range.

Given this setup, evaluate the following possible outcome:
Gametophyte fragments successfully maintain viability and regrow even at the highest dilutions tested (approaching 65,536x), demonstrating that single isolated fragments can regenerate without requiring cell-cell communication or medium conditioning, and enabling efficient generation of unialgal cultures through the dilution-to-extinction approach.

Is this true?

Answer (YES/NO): NO